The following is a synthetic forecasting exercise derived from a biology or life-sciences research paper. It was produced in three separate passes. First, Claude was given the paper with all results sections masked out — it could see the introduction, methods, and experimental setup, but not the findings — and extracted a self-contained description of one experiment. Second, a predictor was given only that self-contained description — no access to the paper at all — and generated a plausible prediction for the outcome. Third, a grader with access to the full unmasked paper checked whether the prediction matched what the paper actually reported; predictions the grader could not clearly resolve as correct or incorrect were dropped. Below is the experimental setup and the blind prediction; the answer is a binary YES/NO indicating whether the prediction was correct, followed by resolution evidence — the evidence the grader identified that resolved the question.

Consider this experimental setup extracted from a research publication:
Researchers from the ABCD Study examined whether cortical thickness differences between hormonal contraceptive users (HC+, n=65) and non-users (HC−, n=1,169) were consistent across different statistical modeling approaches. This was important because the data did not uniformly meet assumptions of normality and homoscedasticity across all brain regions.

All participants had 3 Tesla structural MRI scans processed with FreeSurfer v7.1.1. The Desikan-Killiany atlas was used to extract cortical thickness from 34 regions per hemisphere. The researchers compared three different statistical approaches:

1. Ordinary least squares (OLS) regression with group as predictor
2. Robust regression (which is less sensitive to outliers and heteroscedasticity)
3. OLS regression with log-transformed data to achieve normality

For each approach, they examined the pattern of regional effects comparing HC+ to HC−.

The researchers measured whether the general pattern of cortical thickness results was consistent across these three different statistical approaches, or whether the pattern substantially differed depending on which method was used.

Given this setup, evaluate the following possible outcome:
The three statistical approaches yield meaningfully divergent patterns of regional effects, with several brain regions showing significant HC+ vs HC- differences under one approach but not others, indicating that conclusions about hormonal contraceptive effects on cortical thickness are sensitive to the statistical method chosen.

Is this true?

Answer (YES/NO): NO